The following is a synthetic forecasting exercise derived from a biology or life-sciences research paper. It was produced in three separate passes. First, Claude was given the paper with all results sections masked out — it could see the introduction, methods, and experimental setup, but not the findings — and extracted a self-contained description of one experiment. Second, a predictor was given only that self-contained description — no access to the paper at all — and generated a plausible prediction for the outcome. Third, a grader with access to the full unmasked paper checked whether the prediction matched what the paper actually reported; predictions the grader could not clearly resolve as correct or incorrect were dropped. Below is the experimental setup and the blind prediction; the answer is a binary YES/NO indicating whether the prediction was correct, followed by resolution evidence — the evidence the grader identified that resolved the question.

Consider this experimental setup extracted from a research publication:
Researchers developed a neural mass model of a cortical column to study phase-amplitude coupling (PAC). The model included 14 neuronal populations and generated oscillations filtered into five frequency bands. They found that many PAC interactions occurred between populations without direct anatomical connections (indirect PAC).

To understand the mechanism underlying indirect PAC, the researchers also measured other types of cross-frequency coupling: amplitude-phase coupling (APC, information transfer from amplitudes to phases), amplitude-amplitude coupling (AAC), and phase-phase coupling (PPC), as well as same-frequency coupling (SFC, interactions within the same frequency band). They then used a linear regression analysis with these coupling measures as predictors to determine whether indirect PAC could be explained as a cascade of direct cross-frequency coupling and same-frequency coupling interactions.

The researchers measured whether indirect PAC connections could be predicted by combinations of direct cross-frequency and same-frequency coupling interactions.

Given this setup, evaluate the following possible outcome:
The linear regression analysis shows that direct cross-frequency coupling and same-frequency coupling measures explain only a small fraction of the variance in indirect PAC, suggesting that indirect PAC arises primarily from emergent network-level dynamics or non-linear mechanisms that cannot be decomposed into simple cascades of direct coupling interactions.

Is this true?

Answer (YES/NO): NO